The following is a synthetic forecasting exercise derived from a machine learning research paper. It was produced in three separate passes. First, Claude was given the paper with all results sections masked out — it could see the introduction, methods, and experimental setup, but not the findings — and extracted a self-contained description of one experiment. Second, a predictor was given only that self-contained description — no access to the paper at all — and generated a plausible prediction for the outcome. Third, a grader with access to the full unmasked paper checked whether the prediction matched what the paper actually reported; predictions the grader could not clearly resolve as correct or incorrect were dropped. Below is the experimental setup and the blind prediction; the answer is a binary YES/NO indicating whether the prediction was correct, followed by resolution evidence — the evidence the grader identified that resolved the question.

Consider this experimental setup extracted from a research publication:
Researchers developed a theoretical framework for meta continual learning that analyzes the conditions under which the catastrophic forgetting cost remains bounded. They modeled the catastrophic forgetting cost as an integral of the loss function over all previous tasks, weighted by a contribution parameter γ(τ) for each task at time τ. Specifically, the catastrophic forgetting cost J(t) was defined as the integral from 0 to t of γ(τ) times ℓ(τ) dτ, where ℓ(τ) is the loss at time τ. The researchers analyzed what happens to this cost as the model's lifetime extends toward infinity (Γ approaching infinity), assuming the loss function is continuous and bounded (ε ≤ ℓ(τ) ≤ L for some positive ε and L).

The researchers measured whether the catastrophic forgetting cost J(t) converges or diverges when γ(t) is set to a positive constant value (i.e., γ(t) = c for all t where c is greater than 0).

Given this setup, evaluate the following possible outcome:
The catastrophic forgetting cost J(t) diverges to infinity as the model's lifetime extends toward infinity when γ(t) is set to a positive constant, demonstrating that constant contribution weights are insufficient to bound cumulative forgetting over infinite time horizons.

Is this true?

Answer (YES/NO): YES